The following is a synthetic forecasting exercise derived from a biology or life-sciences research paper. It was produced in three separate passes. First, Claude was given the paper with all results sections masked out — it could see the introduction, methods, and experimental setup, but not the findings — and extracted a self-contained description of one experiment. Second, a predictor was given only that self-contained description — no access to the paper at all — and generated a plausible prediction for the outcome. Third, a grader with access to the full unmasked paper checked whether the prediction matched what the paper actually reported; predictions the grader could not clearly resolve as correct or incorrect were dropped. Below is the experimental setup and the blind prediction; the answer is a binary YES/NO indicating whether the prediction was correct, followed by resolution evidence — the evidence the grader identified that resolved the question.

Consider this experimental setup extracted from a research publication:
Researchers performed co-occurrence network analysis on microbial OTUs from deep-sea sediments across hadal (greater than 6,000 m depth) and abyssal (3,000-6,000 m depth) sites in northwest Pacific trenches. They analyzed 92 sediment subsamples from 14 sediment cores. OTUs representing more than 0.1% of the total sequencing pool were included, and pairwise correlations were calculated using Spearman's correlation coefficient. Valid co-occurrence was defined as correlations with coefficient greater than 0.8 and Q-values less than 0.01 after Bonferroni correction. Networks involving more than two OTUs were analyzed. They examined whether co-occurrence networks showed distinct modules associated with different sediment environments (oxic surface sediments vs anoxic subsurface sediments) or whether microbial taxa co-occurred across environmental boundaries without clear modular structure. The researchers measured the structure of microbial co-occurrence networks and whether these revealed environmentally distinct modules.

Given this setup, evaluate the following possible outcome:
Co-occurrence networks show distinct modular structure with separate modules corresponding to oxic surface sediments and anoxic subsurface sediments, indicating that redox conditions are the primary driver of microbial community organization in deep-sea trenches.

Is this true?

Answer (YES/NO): NO